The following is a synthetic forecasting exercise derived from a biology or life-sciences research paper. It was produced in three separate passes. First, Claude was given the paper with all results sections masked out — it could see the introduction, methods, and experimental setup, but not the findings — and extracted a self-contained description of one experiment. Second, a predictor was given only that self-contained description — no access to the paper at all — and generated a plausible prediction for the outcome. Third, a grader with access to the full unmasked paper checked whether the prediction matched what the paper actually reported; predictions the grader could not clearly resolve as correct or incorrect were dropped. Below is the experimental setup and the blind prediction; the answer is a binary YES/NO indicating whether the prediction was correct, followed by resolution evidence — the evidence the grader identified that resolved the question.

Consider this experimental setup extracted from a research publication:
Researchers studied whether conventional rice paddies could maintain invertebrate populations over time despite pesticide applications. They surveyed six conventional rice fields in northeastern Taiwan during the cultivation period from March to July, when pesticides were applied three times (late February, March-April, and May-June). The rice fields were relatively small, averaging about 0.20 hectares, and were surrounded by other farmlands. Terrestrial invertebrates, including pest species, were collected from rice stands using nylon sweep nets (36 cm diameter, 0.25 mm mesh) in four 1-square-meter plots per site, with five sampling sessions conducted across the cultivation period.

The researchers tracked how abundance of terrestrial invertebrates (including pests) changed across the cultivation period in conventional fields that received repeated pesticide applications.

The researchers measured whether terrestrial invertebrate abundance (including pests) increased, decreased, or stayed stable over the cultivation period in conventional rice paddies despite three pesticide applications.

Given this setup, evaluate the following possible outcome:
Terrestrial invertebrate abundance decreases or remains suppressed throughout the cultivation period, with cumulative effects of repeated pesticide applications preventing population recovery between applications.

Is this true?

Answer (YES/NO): NO